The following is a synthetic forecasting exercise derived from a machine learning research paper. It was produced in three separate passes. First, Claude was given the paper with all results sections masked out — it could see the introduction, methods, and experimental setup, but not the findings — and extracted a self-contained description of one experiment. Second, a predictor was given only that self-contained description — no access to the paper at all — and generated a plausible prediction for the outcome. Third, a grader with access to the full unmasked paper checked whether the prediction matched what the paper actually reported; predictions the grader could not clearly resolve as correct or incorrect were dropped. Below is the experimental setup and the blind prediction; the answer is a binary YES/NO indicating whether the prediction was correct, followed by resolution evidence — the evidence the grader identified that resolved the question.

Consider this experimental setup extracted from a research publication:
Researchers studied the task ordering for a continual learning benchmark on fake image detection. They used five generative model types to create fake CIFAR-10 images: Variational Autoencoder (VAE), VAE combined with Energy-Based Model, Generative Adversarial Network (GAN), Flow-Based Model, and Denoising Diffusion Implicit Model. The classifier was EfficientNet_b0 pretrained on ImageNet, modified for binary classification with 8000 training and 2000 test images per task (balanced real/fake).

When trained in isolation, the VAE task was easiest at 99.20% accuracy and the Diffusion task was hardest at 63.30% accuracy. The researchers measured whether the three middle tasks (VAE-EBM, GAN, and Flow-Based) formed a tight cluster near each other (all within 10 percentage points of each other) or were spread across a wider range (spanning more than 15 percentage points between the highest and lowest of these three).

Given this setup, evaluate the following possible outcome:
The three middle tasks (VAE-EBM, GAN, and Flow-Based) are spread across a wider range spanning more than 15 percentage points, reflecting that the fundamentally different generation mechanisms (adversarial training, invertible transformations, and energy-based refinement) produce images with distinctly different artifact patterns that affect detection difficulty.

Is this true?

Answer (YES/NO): NO